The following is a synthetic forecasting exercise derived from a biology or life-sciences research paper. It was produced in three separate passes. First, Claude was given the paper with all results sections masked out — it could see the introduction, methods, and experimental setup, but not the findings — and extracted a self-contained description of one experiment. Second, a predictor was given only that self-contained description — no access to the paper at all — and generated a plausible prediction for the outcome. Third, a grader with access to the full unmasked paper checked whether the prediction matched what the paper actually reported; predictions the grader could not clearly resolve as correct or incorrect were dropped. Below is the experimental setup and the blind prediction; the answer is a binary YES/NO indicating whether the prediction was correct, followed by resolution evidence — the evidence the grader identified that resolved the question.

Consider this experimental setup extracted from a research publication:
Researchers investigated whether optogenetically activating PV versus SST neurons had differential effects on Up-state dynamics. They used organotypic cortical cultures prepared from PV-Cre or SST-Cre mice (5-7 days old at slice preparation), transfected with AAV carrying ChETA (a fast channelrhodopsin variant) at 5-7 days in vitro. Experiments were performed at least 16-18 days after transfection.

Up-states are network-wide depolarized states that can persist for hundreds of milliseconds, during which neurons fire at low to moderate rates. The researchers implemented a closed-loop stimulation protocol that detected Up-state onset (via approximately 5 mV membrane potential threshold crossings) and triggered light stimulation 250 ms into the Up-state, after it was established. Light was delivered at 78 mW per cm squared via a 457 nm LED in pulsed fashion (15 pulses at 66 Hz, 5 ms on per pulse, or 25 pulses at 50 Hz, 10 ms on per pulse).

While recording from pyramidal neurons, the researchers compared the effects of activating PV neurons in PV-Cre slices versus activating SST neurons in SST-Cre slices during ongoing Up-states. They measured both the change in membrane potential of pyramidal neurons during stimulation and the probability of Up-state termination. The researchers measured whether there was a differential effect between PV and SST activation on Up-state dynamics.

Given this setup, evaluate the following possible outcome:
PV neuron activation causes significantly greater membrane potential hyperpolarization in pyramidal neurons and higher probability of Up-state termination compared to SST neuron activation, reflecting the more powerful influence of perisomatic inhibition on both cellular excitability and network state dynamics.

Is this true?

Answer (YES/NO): YES